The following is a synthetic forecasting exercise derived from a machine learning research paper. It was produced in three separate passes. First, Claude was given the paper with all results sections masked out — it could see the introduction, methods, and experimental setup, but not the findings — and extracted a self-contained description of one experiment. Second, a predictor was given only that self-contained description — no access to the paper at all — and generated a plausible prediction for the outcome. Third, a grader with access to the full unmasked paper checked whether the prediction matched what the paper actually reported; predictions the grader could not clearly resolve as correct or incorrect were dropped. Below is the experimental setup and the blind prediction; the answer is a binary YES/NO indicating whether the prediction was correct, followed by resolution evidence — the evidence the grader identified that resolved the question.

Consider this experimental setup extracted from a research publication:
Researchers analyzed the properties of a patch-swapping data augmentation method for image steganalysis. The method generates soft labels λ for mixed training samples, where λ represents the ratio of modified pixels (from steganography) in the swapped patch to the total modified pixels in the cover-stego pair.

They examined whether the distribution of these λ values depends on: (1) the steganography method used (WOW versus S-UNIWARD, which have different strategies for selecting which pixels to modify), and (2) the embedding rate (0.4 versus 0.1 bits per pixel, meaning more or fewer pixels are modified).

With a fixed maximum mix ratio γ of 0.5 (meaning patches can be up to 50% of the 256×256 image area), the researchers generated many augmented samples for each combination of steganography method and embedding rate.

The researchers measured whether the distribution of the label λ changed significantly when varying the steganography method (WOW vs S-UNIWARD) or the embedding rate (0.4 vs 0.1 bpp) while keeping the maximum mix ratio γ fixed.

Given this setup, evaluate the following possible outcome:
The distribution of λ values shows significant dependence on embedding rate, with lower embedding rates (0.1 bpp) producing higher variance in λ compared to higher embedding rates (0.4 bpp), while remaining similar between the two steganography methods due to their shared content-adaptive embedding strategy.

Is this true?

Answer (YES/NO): NO